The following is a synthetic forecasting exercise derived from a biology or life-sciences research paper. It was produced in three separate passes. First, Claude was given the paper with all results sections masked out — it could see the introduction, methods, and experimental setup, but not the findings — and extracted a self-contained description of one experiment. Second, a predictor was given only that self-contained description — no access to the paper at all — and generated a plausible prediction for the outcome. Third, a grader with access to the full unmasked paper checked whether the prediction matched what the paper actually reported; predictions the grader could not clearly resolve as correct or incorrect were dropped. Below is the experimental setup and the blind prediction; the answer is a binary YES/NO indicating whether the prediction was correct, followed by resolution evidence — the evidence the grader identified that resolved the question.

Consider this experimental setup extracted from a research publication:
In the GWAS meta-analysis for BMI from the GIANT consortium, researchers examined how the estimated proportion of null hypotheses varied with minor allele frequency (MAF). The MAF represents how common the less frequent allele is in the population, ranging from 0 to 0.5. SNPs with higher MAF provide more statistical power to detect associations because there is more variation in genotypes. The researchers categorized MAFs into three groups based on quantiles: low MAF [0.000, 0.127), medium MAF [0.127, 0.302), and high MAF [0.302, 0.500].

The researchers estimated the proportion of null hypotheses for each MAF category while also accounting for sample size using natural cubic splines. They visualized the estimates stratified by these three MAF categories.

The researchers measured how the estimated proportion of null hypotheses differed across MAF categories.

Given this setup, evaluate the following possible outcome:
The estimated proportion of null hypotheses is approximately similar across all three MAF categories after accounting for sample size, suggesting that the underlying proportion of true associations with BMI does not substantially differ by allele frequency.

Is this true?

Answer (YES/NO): NO